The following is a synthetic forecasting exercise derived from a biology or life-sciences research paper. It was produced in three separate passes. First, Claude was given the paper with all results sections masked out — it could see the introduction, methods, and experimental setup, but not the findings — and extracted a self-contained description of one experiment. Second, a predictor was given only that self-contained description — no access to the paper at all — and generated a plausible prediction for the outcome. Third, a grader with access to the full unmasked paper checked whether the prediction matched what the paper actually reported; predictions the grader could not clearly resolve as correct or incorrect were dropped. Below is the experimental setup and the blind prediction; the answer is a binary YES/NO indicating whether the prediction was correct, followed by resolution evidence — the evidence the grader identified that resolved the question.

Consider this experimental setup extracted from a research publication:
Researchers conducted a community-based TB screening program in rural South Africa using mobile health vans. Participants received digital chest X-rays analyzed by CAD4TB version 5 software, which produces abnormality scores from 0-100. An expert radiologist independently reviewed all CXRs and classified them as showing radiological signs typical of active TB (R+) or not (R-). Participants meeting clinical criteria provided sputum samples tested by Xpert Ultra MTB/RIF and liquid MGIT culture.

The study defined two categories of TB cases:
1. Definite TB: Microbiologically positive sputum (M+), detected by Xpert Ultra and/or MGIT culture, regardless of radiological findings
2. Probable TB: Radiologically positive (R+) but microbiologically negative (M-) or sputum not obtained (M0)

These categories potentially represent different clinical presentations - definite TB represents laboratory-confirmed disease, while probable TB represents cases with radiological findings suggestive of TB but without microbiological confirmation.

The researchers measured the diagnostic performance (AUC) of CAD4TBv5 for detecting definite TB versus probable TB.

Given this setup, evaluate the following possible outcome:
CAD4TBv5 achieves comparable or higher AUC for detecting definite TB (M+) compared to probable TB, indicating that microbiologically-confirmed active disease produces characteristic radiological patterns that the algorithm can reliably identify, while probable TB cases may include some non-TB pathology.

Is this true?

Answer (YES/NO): NO